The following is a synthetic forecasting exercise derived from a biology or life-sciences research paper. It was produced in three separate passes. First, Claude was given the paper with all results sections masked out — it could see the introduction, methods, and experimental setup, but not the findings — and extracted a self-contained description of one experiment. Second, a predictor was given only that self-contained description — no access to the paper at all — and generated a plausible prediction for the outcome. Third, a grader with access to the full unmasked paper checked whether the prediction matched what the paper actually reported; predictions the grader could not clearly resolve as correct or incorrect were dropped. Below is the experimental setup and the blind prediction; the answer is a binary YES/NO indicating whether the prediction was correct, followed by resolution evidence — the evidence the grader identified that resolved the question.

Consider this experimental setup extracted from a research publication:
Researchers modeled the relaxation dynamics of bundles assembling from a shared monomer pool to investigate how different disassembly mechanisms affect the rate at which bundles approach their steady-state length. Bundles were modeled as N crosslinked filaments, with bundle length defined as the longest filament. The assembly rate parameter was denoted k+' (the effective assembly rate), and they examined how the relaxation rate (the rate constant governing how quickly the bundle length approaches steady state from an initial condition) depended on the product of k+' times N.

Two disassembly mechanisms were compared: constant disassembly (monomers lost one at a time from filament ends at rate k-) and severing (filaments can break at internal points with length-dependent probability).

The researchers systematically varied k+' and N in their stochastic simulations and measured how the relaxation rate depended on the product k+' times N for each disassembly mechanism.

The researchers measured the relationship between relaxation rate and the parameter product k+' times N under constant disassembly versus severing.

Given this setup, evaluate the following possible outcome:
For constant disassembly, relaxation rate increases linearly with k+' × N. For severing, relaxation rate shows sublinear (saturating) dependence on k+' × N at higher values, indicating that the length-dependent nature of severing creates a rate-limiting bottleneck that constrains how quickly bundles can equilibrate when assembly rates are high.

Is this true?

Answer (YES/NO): NO